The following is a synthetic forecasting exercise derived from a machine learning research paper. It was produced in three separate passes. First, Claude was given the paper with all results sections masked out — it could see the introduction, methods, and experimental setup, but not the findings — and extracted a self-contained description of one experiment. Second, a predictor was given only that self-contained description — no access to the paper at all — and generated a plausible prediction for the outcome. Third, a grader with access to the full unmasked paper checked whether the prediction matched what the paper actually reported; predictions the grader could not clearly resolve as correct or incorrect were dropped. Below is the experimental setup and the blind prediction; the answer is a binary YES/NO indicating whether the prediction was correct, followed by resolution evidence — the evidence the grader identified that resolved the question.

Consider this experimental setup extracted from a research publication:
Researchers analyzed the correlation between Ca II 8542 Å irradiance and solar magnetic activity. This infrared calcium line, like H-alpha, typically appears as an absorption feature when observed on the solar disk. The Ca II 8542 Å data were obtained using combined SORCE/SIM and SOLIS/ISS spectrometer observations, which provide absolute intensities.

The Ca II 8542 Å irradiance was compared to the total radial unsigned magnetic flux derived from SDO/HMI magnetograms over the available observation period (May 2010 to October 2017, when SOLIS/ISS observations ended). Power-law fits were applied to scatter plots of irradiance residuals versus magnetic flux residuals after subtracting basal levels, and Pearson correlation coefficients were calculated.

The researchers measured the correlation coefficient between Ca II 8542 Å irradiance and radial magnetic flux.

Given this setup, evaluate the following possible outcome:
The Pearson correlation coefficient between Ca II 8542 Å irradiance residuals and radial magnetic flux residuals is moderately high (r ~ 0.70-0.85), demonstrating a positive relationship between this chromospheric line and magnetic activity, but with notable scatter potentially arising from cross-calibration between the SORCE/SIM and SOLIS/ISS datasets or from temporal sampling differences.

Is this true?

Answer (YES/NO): NO